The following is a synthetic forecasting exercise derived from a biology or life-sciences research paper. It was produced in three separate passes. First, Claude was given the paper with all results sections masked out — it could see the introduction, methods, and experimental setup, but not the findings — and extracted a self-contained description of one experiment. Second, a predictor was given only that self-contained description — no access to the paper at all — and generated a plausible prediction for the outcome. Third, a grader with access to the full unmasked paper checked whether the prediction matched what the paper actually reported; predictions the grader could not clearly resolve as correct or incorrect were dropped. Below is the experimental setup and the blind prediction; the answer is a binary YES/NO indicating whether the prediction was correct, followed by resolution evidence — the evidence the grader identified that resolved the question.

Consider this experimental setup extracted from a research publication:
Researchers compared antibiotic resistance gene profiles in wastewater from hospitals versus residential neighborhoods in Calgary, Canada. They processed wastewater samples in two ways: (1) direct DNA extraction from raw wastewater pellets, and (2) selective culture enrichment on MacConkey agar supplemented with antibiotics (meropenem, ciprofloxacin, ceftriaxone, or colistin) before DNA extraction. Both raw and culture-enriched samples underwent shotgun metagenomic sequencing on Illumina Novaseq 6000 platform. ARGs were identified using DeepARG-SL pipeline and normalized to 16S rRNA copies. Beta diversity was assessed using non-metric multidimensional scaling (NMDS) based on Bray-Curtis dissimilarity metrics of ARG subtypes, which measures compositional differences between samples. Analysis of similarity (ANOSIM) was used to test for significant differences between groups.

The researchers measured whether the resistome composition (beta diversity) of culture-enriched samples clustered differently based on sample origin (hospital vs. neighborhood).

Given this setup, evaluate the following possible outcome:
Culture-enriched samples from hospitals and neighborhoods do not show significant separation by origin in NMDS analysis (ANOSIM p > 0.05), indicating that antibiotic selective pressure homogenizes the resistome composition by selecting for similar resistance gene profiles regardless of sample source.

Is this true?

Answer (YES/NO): NO